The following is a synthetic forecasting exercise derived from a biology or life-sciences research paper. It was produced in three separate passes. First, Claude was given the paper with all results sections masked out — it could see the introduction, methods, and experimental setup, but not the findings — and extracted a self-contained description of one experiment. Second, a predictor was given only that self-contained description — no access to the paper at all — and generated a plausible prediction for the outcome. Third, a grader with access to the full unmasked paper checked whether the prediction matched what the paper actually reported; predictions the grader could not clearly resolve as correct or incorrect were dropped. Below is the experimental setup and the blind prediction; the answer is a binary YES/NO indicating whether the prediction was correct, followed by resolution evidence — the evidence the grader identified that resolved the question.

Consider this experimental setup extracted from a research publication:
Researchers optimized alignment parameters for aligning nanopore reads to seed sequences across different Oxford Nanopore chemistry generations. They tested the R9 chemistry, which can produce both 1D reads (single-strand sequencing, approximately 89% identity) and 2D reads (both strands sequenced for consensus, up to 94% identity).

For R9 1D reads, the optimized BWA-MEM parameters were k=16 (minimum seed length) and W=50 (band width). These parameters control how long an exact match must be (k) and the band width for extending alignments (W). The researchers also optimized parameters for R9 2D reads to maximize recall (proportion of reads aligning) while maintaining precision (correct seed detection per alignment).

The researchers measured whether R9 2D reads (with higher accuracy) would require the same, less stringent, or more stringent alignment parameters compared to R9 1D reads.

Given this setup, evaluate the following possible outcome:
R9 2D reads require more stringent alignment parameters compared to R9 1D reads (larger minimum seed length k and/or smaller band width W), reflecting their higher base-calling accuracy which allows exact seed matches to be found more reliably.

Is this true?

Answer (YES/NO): NO